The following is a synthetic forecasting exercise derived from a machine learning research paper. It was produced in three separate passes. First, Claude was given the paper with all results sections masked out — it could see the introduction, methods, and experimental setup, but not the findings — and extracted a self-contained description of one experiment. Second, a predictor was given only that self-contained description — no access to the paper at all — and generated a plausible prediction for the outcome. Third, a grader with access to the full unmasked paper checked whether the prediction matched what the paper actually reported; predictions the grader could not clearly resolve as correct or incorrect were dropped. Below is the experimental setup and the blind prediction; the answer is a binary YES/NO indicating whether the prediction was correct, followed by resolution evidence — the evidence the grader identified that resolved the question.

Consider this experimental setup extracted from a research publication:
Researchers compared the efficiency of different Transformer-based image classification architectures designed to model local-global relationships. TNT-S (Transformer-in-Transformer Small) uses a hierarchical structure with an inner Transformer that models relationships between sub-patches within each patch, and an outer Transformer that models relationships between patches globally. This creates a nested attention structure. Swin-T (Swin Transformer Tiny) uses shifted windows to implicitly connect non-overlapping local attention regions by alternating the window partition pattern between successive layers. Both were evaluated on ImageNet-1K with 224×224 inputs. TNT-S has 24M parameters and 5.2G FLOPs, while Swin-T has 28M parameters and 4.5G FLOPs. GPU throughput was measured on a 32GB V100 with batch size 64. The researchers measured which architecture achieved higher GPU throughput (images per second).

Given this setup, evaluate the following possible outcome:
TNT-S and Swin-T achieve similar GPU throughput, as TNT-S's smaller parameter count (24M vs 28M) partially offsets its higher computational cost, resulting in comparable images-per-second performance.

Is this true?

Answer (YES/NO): NO